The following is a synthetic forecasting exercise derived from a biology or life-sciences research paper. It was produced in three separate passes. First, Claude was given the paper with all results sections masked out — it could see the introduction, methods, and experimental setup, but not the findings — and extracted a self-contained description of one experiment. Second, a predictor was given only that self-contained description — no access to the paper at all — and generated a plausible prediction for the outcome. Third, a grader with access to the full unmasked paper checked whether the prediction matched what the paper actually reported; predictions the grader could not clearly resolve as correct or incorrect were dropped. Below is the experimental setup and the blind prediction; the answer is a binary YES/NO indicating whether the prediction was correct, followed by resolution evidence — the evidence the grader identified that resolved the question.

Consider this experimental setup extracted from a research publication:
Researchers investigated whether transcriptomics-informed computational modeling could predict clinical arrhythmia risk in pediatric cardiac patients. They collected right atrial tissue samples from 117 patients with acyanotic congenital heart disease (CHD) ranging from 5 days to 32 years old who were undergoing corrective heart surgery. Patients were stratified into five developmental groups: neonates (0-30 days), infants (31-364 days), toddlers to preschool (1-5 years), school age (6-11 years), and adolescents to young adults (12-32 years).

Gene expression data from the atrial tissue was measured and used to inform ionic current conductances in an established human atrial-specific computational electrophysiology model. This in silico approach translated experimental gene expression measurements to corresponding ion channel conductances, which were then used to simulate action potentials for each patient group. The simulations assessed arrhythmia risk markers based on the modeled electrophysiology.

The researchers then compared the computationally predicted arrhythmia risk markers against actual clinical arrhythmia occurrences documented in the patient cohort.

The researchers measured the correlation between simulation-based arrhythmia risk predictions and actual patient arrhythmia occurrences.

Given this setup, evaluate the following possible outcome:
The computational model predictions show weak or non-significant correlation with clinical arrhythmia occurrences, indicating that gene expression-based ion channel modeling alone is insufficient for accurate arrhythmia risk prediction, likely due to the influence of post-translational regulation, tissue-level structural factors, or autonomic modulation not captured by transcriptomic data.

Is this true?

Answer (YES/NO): YES